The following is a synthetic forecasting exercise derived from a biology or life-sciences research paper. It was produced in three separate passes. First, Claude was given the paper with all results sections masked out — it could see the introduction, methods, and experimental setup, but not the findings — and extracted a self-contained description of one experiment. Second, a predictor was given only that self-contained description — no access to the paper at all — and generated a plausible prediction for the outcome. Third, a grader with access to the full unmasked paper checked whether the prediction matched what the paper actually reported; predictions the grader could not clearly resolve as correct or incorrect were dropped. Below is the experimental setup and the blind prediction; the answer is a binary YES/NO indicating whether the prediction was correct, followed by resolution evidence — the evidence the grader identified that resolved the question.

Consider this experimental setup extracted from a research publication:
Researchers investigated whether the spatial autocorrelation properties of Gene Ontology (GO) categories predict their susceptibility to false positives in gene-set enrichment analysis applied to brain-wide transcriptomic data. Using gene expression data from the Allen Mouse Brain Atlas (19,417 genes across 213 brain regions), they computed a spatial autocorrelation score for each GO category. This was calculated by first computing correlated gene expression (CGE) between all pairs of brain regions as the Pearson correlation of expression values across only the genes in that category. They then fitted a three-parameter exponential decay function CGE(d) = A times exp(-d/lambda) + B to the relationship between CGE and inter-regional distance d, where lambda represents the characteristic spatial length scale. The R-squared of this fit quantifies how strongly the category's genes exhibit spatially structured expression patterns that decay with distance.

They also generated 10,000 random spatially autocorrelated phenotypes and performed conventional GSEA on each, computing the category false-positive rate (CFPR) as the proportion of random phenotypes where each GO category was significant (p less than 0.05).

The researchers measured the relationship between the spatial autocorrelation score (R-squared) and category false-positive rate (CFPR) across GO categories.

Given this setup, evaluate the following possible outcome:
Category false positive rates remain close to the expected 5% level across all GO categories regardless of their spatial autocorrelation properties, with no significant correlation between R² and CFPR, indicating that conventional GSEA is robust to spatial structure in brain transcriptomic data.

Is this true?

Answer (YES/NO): NO